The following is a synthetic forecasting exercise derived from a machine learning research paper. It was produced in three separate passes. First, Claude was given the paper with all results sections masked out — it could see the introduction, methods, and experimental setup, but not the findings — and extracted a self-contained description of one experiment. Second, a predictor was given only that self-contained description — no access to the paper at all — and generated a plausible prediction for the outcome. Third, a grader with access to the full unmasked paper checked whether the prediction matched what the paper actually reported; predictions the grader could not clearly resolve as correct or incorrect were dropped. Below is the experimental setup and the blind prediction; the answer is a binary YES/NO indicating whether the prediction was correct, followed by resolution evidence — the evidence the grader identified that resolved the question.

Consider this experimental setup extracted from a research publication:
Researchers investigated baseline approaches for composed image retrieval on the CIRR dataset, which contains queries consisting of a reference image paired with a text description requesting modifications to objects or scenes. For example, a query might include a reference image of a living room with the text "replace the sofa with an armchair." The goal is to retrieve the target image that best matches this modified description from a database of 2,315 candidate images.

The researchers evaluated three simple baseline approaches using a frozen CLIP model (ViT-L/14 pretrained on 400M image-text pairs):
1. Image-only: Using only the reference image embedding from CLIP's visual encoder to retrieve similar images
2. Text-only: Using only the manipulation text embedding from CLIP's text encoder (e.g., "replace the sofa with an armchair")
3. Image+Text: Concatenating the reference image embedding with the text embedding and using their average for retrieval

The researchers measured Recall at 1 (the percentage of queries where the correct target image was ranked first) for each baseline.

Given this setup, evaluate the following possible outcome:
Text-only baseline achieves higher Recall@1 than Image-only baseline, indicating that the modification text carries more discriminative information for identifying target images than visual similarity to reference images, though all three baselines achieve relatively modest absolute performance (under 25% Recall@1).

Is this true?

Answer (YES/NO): YES